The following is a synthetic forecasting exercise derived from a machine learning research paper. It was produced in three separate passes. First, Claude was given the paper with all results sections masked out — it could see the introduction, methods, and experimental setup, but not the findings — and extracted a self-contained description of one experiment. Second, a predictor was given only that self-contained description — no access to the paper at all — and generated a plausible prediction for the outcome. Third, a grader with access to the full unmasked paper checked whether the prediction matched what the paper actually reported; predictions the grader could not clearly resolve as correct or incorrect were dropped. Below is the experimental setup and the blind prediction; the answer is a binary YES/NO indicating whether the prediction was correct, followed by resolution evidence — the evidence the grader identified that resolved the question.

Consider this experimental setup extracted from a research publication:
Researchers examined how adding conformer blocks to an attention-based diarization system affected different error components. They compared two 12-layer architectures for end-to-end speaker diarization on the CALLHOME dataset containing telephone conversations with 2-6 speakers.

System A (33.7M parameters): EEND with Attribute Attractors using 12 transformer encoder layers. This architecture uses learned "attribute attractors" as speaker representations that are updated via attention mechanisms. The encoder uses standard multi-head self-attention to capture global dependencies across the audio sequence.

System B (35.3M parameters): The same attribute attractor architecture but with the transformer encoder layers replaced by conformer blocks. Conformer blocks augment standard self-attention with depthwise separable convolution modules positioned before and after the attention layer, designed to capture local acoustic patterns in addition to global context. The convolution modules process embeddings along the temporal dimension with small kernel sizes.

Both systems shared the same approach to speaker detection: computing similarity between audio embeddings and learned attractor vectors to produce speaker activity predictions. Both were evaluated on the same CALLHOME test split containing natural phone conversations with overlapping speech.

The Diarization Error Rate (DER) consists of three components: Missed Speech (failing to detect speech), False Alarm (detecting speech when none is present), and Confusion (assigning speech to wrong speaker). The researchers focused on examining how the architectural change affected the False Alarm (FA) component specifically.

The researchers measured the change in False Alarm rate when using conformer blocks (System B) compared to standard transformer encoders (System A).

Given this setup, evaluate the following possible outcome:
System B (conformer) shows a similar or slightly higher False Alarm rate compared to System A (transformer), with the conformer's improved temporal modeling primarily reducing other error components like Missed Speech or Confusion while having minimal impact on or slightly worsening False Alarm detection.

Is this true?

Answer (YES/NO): YES